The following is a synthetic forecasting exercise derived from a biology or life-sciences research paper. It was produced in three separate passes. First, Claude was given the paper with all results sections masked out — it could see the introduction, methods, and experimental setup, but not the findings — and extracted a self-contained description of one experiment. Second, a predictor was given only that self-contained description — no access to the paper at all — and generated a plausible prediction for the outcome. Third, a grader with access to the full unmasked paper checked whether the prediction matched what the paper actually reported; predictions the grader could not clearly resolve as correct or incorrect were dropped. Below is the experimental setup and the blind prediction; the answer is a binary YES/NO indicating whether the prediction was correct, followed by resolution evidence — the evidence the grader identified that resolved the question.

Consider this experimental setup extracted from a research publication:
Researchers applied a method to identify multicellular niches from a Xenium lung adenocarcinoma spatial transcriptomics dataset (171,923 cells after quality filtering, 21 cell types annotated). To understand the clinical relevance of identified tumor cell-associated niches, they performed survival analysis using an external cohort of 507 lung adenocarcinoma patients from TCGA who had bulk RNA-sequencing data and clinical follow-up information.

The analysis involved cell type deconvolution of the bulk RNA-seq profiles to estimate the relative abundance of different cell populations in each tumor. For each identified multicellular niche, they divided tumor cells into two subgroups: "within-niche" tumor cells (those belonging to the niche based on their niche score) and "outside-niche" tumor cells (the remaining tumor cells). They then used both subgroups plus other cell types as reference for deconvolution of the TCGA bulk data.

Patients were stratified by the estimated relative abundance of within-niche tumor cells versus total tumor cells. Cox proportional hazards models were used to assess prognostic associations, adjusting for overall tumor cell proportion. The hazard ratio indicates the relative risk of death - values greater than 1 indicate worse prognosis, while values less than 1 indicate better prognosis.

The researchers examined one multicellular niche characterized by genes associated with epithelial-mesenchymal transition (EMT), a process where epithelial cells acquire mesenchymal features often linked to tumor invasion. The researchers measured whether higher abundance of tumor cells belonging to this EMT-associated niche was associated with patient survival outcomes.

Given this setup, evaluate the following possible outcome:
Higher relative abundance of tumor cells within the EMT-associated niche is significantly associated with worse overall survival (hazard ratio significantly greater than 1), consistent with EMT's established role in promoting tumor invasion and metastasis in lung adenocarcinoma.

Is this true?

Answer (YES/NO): YES